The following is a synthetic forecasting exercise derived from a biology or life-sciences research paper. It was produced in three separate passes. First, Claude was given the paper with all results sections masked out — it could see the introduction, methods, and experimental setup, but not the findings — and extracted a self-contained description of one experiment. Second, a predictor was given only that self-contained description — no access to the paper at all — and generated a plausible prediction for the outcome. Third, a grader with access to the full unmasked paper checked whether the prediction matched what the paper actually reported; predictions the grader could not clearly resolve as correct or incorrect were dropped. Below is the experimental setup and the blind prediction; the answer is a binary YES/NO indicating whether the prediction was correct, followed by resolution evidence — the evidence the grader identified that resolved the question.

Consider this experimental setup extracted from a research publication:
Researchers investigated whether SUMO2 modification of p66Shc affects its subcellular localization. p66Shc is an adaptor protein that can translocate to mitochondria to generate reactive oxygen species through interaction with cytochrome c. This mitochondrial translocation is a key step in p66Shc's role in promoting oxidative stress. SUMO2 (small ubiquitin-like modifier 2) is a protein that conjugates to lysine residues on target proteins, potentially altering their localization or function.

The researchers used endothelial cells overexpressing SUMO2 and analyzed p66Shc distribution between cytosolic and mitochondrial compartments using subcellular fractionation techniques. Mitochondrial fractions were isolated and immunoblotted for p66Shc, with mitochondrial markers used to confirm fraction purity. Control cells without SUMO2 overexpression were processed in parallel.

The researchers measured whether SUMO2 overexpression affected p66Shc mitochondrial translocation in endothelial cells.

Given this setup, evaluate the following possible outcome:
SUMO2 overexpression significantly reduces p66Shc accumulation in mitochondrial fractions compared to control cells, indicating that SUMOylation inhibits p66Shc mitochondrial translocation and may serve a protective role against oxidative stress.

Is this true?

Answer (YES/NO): NO